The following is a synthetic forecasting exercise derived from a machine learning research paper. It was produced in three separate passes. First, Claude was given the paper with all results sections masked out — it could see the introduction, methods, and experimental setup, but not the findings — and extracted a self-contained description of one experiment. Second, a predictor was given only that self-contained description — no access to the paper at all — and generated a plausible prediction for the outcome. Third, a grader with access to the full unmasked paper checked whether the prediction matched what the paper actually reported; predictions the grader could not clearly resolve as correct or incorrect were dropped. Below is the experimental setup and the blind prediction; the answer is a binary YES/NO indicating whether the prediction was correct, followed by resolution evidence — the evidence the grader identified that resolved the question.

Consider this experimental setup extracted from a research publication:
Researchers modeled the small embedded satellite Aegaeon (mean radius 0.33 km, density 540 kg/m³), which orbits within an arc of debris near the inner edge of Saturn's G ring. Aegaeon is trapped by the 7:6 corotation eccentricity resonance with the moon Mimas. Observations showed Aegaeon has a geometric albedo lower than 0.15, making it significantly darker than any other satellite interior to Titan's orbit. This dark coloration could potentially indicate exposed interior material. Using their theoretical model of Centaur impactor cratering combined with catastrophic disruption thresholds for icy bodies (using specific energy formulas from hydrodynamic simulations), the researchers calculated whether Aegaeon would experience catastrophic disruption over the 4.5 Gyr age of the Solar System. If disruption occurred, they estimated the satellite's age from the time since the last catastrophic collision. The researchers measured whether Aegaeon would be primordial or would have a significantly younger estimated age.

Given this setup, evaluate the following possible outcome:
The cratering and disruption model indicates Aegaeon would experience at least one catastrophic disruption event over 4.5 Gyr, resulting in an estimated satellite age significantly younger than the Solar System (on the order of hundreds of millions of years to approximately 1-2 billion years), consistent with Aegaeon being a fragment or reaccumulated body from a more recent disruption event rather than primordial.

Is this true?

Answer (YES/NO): YES